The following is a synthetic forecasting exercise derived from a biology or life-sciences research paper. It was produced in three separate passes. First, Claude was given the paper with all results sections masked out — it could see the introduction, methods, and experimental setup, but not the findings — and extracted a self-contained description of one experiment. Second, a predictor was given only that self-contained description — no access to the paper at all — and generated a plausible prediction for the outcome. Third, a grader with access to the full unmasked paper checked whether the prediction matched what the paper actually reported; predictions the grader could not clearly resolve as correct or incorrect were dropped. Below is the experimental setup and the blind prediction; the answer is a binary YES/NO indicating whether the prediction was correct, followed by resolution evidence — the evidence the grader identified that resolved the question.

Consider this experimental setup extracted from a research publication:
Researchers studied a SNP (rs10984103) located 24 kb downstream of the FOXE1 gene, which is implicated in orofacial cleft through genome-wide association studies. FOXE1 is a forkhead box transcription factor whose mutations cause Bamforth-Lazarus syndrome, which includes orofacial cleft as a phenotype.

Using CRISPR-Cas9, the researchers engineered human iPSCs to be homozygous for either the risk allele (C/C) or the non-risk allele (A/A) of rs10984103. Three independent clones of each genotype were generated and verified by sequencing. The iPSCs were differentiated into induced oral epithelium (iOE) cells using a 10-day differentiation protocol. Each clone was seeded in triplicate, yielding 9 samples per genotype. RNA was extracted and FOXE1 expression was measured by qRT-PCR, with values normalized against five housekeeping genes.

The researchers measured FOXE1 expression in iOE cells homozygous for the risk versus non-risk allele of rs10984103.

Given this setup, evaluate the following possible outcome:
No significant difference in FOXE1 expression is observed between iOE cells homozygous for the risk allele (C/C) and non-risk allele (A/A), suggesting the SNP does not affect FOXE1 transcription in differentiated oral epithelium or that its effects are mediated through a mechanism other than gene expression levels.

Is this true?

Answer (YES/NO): NO